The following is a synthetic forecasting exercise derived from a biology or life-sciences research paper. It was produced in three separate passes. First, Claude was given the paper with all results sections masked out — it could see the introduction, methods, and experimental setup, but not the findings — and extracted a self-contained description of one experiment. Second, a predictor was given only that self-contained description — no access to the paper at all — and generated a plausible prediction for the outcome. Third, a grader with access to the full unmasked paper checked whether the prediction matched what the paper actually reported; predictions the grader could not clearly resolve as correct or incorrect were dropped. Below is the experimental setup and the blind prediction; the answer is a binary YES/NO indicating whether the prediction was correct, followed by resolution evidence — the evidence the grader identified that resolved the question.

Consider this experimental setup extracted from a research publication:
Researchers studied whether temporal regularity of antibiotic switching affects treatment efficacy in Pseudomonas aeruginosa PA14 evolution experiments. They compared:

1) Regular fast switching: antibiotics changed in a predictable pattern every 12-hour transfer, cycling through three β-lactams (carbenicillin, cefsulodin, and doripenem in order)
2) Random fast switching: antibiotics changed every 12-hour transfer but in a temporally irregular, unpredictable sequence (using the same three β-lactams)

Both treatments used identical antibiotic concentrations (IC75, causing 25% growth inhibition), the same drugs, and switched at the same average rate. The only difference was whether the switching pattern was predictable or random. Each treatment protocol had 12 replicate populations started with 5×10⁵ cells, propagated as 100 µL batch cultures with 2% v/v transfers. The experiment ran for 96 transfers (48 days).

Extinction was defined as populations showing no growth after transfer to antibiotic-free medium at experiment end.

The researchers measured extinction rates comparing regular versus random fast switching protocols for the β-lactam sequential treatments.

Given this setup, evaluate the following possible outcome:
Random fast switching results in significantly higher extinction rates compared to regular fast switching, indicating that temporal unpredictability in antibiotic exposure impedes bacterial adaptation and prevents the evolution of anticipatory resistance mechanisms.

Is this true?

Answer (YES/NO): YES